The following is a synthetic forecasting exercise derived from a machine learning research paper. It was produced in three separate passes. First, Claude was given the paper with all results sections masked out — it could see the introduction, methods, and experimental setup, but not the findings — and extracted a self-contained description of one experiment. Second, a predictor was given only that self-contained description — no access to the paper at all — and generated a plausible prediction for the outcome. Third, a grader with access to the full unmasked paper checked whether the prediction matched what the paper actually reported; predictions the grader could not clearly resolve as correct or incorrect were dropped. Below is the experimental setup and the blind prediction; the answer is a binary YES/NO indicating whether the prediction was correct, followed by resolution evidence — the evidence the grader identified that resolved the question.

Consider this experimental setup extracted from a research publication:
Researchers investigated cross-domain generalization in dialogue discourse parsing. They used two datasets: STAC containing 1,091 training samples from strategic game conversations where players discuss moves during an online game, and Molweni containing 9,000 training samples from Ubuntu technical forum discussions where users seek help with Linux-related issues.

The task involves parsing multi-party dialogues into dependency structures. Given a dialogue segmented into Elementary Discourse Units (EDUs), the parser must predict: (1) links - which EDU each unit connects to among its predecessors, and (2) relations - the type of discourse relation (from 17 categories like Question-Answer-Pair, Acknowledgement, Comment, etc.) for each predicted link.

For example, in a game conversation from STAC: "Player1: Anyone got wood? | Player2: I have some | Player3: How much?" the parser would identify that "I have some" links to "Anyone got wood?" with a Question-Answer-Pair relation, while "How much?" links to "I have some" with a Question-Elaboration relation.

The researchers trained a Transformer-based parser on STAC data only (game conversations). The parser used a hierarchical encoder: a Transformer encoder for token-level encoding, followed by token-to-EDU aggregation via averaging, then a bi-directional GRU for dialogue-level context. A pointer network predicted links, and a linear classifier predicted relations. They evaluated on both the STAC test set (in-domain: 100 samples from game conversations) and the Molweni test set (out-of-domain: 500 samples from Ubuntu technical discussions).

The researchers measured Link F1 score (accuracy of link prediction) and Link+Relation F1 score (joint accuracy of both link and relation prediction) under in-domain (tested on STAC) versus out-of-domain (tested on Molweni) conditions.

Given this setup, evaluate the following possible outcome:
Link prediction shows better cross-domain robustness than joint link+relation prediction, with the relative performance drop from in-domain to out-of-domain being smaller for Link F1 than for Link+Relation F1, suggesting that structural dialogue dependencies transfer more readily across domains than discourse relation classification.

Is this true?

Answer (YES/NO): YES